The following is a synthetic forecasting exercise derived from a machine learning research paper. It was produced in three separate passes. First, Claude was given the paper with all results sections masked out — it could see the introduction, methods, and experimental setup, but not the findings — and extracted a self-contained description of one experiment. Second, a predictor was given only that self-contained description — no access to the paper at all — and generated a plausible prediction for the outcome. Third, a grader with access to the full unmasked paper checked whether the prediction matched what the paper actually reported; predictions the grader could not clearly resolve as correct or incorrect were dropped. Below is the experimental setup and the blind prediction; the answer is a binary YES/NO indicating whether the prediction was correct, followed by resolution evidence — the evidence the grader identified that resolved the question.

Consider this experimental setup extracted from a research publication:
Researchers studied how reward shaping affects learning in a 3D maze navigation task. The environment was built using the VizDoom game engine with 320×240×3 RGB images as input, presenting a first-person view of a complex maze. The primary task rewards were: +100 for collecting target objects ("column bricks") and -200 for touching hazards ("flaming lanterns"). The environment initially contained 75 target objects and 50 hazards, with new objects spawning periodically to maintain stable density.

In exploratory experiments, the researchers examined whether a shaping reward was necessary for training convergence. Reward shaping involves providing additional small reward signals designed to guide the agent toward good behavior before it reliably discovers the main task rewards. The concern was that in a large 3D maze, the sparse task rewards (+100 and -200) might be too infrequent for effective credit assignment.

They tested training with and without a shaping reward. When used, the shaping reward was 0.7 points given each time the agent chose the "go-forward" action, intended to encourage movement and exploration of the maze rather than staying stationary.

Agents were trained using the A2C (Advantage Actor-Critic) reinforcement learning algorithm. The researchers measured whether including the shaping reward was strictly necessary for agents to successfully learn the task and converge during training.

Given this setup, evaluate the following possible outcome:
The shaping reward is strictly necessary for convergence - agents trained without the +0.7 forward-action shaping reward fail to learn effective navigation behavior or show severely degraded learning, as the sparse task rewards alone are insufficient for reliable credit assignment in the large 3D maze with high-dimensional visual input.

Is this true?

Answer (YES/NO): NO